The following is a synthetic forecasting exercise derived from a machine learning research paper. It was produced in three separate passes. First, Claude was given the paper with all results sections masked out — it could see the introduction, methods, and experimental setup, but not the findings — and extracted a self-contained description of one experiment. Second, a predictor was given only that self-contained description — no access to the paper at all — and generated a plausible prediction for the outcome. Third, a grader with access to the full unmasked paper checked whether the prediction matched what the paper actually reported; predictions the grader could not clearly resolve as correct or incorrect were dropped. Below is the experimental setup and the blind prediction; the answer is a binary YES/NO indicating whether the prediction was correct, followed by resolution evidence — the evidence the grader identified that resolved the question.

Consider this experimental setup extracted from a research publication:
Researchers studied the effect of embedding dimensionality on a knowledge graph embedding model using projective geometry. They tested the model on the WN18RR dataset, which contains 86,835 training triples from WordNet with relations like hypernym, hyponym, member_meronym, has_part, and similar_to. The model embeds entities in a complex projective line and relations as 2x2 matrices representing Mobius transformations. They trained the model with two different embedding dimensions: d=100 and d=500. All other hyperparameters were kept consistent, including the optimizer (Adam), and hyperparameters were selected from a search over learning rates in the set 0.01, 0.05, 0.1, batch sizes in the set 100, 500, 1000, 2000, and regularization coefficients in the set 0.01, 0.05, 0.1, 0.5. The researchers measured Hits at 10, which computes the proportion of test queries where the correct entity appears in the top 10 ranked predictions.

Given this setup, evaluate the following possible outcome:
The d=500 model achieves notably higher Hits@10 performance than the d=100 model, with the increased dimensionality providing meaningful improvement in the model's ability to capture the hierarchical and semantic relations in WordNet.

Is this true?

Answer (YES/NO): NO